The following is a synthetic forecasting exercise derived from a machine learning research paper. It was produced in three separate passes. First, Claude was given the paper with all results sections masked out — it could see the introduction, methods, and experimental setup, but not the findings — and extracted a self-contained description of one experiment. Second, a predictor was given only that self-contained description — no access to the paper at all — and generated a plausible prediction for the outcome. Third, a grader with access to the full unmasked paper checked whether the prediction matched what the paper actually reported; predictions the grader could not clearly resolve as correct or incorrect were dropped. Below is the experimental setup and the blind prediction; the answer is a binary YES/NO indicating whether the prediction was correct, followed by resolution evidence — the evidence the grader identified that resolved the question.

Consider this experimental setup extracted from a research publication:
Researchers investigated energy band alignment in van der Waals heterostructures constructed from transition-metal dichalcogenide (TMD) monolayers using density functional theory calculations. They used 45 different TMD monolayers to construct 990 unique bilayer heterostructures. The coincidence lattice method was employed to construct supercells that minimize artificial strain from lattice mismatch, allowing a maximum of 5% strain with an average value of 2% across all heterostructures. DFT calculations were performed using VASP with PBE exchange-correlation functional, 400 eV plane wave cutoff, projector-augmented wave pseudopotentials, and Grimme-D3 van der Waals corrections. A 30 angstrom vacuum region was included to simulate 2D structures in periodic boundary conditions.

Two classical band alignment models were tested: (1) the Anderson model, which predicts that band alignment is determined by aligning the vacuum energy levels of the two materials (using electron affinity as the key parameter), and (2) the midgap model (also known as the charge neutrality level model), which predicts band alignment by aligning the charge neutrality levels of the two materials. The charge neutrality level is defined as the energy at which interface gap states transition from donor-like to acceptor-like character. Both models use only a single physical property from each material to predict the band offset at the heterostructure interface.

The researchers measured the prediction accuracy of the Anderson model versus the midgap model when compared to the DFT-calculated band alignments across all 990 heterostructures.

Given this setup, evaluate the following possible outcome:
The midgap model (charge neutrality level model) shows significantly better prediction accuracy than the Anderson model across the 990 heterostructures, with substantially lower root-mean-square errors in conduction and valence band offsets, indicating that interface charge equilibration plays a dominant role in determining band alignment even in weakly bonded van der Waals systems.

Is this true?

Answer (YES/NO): NO